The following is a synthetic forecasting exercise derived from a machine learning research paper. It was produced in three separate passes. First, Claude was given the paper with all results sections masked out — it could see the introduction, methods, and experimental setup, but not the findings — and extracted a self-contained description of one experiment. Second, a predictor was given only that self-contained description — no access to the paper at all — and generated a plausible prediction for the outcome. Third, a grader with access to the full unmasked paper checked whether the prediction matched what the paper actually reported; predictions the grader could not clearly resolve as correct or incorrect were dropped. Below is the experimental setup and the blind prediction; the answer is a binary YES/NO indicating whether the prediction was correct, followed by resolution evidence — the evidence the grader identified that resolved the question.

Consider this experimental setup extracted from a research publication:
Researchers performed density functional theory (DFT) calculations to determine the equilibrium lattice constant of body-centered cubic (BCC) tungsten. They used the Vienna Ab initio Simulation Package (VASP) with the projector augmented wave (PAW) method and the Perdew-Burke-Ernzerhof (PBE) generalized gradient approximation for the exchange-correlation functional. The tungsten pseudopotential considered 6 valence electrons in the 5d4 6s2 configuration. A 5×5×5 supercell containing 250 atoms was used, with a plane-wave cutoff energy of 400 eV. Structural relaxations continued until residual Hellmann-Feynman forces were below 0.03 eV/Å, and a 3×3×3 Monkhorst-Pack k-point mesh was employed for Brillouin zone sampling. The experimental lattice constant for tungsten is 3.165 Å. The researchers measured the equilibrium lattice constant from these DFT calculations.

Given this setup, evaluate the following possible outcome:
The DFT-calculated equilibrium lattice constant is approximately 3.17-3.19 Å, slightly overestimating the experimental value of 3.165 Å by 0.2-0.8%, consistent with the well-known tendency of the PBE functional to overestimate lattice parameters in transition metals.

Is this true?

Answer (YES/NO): YES